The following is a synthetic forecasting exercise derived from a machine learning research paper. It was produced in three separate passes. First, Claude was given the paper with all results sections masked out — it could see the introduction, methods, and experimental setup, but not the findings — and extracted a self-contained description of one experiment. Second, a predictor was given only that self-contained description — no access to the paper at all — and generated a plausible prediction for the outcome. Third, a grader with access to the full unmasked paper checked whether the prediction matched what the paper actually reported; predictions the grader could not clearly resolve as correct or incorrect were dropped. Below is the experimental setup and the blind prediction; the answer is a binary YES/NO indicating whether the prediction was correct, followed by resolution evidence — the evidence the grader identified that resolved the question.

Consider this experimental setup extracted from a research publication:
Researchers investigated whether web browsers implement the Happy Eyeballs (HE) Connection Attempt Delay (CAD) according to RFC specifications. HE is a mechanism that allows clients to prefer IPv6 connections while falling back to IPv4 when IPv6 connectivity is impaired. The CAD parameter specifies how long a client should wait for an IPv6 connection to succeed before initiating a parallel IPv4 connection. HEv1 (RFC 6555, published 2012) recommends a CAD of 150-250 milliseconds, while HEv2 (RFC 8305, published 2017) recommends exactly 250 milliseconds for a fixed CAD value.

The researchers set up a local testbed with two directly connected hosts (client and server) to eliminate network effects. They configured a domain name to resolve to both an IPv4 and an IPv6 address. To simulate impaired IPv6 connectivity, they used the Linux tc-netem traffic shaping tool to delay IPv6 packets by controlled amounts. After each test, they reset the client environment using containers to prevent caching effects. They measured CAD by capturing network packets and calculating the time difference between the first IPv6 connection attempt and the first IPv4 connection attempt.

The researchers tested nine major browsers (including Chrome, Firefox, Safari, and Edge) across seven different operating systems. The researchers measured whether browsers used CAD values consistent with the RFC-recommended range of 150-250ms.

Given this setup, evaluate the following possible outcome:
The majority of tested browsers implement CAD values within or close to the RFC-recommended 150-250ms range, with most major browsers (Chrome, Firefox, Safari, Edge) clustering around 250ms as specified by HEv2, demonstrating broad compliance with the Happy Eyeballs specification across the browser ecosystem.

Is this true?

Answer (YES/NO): NO